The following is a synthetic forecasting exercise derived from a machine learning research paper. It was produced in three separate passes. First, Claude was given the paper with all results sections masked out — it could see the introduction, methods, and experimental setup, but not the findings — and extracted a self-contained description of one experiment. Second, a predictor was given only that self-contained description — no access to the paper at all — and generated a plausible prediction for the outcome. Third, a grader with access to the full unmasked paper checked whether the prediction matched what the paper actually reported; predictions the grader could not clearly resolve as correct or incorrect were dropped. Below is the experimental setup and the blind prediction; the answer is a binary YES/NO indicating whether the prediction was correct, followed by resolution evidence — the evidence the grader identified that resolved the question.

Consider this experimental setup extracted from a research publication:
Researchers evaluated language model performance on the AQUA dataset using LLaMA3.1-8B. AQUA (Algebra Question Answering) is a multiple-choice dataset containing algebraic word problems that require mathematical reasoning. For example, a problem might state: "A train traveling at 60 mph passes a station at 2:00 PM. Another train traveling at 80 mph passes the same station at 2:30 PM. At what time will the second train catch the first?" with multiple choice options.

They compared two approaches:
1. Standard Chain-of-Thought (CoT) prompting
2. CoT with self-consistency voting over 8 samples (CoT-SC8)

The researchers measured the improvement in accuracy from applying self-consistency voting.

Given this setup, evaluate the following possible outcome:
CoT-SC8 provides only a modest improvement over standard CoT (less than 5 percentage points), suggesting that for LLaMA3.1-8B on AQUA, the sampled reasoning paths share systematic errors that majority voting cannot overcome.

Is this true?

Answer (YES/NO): YES